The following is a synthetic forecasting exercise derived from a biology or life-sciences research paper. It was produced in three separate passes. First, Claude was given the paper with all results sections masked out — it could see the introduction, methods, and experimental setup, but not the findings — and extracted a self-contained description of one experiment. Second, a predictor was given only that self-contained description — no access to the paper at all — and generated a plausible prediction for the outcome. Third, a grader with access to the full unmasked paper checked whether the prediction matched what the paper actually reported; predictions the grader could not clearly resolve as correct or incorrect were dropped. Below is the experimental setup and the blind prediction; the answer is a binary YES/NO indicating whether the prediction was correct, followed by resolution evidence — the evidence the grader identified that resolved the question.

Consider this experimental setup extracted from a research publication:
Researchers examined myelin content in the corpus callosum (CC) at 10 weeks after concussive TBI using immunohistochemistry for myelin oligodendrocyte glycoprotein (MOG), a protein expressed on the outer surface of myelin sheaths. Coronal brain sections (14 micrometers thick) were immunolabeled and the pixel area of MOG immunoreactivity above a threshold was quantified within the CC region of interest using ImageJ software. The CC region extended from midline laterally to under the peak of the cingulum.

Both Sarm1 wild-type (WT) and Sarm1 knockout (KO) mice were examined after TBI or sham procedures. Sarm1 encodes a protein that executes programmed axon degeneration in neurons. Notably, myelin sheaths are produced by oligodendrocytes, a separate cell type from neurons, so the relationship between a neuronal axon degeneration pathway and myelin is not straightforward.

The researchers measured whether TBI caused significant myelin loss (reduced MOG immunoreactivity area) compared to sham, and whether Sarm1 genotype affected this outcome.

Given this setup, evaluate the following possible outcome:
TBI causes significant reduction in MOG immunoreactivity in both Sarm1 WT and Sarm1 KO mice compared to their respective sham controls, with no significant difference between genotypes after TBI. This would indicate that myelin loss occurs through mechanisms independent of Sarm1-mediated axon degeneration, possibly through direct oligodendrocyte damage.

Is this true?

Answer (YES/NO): NO